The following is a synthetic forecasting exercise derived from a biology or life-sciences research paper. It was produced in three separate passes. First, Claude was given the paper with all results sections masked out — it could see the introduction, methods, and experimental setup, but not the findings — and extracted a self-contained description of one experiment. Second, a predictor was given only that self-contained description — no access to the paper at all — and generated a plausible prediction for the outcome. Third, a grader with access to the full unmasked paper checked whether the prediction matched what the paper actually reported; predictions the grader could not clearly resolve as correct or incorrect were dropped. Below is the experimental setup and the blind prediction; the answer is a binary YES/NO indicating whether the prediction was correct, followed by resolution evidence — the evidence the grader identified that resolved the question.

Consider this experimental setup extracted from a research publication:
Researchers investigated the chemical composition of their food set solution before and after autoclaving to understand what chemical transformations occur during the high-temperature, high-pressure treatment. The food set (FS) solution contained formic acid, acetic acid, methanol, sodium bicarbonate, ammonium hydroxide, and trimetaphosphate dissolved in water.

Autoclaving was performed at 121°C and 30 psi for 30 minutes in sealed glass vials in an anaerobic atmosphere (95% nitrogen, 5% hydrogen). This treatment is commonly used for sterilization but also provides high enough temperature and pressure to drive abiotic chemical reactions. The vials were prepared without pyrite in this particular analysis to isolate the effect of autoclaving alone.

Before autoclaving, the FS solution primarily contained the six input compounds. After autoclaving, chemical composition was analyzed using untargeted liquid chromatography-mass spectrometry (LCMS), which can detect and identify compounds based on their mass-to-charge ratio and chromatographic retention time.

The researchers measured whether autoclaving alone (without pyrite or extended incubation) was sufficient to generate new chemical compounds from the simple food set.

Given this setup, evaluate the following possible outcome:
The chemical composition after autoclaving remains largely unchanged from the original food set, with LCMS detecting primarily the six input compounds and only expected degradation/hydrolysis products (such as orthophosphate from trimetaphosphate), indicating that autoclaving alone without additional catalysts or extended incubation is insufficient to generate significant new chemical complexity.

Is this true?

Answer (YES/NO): NO